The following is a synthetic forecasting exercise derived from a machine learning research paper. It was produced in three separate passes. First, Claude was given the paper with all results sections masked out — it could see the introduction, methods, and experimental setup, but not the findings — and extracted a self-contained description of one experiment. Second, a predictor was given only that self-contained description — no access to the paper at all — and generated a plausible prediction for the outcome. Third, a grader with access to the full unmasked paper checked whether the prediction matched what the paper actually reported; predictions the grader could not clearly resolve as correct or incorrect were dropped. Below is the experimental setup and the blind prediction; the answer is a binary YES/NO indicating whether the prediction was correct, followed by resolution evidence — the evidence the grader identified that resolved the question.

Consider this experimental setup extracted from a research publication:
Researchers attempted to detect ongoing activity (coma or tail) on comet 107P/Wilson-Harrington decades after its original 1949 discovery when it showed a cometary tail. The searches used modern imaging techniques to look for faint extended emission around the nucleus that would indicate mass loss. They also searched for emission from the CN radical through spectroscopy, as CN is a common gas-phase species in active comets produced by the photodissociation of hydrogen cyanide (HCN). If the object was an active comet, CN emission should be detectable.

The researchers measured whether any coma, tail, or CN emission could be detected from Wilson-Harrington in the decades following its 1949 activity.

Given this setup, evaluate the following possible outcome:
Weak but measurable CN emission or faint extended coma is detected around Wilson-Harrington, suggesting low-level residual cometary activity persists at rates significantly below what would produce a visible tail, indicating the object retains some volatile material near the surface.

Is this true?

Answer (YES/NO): NO